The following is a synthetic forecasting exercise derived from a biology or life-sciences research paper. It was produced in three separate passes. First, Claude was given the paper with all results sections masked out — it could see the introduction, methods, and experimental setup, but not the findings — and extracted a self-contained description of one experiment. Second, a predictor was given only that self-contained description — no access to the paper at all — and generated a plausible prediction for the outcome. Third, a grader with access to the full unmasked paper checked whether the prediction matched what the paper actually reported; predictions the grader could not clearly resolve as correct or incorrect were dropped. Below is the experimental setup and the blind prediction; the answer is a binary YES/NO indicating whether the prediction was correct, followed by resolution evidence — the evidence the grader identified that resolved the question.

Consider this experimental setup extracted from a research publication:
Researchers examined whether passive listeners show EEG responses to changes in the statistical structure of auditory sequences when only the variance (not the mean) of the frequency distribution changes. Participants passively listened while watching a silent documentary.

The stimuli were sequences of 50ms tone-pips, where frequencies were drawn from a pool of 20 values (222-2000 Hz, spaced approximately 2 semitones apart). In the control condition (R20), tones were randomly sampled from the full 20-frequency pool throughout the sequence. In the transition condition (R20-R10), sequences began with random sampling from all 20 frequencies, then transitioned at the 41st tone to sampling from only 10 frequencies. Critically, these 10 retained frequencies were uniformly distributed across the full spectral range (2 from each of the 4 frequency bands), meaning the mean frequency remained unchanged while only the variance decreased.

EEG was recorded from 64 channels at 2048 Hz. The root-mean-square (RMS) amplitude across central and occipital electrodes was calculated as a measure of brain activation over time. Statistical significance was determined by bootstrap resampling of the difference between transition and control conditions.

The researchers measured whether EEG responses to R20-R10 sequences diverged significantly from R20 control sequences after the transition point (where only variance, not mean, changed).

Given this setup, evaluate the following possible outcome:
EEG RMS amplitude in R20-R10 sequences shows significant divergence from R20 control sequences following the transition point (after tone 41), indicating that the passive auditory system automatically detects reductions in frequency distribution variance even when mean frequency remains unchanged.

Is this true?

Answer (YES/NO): YES